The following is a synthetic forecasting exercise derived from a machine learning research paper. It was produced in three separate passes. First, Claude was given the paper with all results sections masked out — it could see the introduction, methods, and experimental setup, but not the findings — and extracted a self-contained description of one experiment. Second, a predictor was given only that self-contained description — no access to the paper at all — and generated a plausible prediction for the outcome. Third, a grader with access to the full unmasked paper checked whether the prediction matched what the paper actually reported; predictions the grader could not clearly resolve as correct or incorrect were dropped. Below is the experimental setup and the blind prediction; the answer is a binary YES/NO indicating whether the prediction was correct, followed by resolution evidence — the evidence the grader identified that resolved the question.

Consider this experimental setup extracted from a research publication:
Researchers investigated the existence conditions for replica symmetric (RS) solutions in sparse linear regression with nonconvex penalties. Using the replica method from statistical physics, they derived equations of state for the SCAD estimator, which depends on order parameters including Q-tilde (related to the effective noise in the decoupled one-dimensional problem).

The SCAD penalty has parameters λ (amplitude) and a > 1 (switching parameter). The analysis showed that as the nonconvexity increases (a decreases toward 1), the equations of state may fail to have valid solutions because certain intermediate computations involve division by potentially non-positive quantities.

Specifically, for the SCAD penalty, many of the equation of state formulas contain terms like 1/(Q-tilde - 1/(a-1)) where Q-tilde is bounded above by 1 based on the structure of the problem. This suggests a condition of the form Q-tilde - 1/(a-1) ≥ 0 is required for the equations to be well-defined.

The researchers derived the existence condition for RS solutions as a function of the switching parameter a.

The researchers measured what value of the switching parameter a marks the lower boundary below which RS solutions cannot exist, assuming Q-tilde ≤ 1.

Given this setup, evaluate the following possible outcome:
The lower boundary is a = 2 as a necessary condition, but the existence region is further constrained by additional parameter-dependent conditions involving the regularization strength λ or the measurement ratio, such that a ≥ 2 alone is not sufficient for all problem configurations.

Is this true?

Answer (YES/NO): YES